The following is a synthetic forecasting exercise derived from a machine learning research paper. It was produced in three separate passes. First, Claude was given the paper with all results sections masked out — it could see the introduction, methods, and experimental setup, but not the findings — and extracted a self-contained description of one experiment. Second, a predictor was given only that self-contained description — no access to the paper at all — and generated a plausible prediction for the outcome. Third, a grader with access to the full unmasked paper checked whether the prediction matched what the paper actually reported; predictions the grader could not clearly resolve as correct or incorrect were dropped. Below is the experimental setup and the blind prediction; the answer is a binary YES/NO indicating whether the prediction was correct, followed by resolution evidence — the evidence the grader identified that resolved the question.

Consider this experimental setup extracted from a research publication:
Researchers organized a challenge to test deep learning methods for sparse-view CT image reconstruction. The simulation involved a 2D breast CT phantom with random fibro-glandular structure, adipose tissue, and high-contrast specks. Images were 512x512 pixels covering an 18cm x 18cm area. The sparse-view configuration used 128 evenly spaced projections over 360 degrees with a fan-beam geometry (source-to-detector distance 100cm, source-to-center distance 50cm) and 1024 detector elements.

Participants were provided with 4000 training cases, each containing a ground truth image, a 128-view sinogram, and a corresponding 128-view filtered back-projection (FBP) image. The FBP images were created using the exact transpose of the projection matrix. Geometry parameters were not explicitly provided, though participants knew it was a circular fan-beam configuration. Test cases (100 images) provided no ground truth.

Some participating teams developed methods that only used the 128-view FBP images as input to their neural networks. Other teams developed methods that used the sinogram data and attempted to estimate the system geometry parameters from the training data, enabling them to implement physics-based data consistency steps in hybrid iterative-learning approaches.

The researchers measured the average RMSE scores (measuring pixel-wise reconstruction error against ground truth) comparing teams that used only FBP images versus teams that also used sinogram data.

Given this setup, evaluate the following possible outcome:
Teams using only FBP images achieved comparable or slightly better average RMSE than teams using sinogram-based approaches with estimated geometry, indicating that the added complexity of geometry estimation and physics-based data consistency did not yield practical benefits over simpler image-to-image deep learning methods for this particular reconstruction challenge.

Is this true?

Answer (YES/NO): NO